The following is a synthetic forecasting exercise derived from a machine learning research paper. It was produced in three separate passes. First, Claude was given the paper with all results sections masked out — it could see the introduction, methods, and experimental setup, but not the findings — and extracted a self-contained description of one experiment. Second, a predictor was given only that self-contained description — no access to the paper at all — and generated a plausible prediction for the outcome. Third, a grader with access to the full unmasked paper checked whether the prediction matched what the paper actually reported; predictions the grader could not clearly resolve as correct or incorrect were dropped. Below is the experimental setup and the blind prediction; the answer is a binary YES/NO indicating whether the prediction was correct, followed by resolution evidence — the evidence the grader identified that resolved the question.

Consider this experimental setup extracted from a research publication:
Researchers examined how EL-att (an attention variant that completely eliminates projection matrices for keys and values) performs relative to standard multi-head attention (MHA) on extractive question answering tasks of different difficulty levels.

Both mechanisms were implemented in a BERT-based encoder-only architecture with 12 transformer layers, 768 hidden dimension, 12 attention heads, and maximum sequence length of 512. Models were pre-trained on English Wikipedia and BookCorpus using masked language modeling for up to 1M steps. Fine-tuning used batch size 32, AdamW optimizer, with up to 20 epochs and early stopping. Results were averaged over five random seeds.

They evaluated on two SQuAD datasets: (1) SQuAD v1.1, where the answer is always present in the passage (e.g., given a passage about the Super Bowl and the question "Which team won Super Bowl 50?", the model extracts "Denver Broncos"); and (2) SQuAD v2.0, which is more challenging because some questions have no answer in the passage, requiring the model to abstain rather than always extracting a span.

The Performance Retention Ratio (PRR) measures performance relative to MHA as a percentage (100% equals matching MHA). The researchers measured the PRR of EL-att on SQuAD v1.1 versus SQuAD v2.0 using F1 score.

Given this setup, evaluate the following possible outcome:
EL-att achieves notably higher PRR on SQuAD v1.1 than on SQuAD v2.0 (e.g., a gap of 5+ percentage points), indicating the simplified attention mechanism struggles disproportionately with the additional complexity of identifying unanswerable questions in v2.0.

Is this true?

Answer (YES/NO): NO